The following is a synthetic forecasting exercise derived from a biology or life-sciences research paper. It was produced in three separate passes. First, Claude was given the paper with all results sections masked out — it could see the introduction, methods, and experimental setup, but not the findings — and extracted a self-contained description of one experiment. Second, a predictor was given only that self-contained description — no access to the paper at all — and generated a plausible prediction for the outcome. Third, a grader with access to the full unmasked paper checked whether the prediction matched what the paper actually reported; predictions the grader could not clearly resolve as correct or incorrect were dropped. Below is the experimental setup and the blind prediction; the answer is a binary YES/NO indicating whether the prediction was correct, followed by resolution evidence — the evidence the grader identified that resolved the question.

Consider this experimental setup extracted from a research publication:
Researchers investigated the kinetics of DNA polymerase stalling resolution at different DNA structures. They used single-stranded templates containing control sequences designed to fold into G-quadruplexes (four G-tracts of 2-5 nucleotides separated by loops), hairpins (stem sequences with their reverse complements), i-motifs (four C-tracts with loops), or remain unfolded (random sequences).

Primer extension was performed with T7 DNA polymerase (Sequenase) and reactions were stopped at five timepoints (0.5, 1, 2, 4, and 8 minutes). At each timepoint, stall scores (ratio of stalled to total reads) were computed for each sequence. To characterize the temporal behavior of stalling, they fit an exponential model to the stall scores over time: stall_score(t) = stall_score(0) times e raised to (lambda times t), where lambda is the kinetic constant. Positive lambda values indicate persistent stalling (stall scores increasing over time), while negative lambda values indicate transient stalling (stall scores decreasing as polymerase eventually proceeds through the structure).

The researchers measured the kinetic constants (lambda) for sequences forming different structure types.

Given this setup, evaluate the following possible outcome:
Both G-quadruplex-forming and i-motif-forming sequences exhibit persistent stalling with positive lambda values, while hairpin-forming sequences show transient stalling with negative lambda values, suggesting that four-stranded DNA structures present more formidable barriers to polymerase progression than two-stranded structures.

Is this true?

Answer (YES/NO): YES